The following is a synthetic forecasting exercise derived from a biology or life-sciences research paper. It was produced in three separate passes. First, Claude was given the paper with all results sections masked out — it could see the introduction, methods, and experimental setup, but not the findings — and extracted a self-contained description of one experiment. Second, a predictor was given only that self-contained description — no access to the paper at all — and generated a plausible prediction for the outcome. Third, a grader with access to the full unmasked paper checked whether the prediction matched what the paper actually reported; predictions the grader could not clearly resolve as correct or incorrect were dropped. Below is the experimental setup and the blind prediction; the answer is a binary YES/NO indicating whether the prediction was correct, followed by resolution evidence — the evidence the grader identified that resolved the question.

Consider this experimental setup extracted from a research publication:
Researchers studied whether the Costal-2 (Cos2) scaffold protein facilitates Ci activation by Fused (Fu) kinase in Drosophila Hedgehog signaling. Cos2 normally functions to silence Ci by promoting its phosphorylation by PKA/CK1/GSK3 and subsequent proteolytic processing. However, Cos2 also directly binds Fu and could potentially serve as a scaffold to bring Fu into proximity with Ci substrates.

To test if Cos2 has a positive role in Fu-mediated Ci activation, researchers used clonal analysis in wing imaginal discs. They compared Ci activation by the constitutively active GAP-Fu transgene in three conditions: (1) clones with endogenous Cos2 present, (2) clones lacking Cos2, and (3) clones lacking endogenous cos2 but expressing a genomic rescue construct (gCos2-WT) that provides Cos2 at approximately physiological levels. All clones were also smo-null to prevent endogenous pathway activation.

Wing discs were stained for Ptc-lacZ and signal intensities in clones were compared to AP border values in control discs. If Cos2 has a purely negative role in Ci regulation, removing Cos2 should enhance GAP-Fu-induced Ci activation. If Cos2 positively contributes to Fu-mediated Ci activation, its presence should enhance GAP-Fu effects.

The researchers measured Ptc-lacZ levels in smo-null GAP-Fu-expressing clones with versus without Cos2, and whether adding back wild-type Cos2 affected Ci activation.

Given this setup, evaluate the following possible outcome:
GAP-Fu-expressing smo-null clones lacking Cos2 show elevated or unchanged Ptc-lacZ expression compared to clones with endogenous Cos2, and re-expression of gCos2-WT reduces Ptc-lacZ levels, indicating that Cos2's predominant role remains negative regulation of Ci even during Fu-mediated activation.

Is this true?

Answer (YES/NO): YES